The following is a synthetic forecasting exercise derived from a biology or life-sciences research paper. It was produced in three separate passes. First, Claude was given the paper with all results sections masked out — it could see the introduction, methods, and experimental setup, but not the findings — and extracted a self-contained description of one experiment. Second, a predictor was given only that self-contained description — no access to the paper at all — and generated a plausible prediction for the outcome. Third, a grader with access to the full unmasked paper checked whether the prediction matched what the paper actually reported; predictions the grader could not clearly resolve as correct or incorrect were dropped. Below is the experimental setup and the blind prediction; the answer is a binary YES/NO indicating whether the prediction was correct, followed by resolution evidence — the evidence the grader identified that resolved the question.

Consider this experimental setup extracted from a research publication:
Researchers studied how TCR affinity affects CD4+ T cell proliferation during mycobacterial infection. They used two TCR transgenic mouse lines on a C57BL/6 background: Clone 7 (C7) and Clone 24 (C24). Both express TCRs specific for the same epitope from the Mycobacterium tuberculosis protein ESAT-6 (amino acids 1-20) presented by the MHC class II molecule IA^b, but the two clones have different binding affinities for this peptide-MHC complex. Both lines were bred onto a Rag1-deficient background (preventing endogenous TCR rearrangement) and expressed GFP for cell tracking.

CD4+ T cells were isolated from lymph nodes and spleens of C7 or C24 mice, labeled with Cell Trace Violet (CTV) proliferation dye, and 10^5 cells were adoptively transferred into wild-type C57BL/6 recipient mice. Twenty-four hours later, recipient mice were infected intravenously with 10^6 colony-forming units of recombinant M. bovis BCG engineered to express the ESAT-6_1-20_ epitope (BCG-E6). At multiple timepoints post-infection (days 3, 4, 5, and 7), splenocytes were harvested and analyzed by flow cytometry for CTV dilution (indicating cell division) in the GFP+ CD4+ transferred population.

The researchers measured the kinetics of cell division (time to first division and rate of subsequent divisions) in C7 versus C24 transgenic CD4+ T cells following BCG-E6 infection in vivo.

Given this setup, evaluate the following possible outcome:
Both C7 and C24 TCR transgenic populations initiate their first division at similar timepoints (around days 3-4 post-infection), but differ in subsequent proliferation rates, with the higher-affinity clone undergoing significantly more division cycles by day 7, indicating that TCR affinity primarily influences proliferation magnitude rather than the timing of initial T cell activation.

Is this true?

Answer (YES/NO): NO